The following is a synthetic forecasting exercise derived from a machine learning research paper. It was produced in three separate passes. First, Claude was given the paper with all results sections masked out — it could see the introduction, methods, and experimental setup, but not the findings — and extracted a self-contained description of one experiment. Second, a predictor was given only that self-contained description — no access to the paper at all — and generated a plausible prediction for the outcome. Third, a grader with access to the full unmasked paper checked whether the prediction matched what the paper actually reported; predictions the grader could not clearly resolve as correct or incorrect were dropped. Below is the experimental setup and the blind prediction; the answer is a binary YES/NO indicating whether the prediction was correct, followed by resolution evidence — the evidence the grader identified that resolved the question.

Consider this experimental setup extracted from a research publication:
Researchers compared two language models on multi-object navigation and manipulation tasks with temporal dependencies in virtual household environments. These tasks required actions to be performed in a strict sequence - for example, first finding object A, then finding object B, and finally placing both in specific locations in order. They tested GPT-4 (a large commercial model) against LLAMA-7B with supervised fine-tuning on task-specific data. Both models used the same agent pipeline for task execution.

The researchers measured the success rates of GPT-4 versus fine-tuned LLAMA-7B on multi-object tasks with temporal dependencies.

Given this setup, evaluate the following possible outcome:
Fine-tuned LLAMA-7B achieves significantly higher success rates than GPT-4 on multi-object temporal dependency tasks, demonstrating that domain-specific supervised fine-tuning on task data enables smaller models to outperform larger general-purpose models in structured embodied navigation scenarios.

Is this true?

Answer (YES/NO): NO